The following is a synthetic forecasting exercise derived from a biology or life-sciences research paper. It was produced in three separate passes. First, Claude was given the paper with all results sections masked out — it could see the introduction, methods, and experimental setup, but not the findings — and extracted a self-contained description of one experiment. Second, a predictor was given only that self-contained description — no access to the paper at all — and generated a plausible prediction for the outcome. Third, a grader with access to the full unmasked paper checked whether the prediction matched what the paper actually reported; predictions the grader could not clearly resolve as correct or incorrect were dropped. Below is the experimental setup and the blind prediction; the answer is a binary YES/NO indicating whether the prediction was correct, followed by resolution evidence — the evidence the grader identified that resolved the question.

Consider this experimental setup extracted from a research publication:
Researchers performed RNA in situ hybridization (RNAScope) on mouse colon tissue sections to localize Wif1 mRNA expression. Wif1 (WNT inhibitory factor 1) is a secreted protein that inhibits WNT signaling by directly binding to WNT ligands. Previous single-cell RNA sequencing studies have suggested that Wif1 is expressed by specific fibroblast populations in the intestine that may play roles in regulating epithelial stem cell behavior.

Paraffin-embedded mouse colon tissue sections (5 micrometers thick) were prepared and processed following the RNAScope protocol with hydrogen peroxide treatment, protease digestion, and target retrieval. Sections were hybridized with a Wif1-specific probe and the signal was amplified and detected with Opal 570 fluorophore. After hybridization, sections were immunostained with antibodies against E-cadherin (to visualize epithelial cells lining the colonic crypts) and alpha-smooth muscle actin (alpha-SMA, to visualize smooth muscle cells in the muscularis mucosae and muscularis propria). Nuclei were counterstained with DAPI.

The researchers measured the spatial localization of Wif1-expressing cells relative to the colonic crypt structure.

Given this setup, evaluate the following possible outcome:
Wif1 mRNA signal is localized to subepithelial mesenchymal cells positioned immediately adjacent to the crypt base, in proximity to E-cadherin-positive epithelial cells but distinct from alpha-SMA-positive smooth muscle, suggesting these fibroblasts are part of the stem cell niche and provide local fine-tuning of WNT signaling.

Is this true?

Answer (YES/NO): YES